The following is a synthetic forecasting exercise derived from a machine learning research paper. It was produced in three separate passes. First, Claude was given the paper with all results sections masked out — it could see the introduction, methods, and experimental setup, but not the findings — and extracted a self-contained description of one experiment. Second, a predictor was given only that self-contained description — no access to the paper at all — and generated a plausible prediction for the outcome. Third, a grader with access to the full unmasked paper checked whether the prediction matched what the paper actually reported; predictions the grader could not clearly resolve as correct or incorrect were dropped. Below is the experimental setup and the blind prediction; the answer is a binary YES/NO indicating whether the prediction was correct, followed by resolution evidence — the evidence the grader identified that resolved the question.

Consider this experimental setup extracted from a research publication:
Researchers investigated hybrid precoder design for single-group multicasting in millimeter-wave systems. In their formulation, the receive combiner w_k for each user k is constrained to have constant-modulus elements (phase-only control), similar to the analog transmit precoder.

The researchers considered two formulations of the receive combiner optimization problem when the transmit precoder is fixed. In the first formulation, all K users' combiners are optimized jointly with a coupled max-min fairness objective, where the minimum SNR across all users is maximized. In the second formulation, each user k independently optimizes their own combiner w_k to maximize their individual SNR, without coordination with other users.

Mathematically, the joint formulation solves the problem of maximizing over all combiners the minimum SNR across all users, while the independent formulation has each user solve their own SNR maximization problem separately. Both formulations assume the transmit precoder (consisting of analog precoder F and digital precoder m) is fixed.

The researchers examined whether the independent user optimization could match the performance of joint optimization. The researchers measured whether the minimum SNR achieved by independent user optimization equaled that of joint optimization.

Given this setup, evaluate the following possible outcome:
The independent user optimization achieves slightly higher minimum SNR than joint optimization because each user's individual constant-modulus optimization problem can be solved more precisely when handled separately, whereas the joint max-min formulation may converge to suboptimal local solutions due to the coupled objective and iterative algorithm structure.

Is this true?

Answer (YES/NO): NO